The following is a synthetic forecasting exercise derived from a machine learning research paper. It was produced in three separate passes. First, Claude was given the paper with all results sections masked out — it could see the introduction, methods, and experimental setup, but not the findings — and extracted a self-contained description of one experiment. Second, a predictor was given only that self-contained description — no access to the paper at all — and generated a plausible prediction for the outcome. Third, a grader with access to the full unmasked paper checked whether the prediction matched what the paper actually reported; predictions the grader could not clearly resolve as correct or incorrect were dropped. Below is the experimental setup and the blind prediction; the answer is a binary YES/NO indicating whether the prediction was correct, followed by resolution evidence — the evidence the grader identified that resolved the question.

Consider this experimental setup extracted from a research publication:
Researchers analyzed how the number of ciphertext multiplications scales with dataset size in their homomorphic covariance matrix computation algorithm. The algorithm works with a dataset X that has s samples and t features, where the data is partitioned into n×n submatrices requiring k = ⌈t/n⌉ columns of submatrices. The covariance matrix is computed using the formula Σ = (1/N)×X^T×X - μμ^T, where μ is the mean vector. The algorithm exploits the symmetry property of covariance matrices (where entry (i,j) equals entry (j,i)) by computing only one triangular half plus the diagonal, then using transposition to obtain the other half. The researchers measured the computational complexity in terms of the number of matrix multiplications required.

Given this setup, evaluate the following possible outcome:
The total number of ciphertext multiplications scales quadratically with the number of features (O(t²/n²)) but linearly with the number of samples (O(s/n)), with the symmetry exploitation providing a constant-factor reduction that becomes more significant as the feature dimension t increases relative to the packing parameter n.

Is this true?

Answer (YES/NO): YES